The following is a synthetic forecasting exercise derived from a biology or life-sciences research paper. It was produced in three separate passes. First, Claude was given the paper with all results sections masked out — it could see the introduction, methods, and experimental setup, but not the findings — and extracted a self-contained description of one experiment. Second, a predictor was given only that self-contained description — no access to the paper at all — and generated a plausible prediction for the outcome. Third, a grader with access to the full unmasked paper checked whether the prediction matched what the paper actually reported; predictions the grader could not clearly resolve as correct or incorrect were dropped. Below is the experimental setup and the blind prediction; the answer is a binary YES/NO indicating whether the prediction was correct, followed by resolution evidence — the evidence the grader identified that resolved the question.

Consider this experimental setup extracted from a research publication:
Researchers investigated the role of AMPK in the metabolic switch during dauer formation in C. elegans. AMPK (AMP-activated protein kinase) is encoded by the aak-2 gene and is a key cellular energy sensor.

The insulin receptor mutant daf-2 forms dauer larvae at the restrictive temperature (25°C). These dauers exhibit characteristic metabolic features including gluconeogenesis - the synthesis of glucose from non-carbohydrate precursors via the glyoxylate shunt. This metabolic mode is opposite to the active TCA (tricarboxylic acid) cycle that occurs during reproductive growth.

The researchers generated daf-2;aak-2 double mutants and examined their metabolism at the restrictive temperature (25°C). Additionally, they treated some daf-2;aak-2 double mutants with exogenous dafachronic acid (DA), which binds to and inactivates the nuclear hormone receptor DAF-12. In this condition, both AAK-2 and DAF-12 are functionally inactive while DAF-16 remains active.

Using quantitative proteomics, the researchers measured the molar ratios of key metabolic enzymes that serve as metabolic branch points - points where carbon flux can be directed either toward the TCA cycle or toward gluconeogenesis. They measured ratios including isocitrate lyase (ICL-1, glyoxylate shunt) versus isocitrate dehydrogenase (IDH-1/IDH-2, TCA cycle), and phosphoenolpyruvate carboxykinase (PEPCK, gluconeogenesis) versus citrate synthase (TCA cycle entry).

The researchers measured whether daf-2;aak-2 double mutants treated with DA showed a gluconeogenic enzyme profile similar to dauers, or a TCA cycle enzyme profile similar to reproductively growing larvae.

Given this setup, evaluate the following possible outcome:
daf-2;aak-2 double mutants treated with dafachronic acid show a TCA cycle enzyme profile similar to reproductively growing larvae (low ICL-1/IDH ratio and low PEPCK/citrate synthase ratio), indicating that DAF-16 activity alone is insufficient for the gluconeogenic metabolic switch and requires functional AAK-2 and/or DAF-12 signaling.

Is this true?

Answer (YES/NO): YES